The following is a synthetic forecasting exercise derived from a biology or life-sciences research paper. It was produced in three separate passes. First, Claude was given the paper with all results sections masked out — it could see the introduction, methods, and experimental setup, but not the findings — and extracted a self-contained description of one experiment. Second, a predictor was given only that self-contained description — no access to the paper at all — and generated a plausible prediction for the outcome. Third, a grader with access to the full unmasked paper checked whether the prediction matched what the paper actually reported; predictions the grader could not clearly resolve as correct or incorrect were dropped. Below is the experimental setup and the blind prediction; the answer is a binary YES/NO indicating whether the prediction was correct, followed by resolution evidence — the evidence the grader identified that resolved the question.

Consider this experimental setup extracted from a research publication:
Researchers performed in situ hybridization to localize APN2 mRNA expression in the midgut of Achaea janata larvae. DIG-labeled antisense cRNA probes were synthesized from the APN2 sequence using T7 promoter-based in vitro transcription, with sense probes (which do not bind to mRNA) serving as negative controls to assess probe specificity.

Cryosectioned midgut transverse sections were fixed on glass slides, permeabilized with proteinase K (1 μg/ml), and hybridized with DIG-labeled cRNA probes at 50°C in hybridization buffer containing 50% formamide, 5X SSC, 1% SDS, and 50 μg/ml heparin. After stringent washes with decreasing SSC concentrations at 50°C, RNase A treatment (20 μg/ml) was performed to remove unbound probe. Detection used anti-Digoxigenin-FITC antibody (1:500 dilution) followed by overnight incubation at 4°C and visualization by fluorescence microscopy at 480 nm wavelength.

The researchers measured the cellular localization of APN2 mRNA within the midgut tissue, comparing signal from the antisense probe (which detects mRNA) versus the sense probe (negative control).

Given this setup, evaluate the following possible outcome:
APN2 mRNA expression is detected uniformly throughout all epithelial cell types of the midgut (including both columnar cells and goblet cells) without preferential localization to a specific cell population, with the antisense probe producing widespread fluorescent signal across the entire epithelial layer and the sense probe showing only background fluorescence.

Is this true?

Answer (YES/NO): NO